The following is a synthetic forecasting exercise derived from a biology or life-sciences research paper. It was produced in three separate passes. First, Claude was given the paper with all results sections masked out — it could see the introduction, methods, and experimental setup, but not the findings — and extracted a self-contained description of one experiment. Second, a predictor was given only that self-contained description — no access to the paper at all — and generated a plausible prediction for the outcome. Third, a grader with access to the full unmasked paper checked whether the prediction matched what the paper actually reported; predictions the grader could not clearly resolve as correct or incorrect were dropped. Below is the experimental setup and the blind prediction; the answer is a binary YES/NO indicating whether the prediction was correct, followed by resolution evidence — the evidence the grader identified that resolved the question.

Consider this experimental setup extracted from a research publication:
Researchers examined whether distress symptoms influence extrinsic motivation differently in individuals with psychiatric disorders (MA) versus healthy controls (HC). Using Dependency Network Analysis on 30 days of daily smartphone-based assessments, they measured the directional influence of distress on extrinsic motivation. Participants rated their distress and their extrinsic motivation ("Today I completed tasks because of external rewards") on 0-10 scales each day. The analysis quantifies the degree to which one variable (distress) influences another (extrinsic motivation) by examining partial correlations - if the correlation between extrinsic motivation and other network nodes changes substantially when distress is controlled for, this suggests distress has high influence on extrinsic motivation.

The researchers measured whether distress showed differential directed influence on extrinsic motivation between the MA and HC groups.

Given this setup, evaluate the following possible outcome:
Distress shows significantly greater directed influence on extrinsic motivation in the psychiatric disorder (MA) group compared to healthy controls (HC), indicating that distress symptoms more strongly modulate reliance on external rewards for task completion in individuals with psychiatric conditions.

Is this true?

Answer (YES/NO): YES